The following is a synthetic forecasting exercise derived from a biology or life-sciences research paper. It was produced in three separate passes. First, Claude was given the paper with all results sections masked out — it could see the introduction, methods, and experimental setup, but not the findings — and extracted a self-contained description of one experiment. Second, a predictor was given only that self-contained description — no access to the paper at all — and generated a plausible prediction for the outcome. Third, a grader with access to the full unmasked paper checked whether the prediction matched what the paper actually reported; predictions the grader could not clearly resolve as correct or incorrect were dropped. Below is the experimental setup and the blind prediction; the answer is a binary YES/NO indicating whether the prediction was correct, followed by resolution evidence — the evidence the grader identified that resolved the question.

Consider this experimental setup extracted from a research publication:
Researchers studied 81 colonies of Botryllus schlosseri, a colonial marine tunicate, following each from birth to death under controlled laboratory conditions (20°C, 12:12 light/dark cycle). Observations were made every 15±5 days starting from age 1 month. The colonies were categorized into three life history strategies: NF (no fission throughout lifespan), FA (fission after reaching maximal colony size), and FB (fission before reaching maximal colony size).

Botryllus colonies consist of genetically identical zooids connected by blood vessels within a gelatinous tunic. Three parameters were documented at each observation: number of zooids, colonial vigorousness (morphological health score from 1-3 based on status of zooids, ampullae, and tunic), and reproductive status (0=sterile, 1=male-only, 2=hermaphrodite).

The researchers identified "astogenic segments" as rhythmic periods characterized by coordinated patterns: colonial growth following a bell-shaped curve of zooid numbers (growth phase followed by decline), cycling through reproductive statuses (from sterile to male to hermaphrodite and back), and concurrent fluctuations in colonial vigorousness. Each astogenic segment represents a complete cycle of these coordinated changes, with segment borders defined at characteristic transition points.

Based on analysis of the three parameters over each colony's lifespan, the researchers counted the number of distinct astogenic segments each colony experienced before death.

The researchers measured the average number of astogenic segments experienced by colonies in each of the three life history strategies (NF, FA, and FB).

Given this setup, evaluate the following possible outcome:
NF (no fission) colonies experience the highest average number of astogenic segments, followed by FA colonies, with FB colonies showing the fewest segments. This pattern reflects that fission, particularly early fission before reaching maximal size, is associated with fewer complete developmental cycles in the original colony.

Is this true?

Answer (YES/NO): NO